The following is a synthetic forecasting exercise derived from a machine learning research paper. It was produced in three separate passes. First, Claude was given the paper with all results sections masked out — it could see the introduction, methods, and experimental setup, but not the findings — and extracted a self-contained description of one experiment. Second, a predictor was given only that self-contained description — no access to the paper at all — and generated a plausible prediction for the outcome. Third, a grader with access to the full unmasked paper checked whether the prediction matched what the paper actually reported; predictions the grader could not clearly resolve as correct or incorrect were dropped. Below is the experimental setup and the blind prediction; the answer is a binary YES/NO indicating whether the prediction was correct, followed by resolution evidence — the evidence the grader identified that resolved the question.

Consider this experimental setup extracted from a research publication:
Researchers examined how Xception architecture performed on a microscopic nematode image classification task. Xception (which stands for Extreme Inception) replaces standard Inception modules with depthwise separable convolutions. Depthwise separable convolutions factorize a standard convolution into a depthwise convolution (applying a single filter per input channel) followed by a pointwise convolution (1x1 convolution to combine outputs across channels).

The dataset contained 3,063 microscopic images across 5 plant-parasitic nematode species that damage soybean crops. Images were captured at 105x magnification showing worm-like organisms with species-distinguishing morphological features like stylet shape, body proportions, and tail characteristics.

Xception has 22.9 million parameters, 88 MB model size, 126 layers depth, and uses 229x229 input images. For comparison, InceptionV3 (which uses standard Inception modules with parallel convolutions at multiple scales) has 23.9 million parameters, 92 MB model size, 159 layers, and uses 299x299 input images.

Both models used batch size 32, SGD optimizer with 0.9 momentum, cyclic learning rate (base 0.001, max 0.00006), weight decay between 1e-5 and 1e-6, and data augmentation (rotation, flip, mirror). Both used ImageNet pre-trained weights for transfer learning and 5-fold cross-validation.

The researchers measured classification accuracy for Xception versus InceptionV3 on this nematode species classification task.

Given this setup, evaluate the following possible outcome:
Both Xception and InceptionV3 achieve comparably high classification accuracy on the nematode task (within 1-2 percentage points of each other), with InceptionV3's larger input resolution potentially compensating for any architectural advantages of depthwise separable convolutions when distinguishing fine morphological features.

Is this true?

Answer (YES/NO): YES